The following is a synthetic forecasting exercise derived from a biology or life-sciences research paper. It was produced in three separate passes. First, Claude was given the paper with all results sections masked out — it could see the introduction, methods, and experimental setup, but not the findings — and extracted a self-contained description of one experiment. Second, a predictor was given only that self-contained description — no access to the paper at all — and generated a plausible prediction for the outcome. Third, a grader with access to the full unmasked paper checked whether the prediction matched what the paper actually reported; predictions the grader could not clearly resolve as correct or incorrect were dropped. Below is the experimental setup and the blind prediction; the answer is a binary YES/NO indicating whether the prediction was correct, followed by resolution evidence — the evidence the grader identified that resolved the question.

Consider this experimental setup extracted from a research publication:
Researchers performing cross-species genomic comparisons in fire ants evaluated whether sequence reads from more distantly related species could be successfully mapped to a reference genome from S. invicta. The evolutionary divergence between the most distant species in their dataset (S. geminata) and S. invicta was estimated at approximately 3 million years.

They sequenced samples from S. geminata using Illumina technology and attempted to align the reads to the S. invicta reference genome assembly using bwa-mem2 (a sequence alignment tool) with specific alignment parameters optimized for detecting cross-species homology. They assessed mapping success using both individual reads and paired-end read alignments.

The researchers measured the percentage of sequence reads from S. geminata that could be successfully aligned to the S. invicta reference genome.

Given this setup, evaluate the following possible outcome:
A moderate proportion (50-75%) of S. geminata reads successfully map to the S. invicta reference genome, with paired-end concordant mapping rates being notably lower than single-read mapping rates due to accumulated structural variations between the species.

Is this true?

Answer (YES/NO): NO